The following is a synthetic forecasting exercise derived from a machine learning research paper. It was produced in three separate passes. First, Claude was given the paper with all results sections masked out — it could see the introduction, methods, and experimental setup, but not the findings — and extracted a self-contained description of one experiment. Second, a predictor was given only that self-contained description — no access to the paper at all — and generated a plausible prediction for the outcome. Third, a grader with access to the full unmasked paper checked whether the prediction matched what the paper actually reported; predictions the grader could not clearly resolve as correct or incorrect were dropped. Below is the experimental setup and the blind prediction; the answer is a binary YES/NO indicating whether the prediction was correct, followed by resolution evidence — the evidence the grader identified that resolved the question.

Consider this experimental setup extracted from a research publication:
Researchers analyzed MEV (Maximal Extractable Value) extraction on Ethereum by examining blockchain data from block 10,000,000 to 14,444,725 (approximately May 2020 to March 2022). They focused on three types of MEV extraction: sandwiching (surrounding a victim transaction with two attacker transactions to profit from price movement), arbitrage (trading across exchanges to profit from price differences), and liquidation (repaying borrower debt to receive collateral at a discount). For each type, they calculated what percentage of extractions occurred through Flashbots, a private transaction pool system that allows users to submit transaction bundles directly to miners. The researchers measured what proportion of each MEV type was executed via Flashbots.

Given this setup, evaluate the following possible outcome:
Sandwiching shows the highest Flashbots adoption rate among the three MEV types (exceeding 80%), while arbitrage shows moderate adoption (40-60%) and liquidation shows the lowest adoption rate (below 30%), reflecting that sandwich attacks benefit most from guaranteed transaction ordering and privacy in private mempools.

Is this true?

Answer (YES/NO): NO